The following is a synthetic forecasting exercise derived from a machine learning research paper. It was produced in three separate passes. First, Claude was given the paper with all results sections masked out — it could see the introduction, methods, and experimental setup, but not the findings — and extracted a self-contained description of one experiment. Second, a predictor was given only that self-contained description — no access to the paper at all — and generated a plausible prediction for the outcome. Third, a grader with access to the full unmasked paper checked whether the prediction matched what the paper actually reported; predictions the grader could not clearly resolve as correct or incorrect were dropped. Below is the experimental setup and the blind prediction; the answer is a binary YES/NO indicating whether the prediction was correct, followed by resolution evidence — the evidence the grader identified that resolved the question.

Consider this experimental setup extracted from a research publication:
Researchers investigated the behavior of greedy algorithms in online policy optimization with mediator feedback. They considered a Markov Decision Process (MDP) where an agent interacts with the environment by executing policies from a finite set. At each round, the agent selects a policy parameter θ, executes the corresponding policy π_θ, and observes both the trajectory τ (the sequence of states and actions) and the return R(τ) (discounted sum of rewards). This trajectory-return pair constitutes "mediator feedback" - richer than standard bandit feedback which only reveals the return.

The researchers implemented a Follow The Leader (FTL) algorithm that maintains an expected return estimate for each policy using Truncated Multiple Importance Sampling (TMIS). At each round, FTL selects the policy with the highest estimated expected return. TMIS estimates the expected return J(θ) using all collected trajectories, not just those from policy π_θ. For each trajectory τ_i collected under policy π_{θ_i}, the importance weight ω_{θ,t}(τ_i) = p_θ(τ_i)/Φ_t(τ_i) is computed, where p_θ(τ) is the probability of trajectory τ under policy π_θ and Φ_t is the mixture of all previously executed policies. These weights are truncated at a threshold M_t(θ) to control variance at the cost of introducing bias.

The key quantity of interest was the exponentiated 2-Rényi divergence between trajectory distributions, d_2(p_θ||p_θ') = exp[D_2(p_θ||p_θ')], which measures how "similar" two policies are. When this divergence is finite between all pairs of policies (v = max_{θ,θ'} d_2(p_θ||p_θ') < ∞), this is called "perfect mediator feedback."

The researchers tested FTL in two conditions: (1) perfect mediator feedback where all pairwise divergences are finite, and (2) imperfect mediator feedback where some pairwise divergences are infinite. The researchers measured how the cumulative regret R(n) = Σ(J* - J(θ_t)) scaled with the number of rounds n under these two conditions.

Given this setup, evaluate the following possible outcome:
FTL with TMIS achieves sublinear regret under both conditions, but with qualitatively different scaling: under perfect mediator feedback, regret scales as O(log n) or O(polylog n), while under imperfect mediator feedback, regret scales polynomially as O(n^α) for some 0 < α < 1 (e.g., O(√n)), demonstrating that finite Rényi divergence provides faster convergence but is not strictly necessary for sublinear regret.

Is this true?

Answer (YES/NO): NO